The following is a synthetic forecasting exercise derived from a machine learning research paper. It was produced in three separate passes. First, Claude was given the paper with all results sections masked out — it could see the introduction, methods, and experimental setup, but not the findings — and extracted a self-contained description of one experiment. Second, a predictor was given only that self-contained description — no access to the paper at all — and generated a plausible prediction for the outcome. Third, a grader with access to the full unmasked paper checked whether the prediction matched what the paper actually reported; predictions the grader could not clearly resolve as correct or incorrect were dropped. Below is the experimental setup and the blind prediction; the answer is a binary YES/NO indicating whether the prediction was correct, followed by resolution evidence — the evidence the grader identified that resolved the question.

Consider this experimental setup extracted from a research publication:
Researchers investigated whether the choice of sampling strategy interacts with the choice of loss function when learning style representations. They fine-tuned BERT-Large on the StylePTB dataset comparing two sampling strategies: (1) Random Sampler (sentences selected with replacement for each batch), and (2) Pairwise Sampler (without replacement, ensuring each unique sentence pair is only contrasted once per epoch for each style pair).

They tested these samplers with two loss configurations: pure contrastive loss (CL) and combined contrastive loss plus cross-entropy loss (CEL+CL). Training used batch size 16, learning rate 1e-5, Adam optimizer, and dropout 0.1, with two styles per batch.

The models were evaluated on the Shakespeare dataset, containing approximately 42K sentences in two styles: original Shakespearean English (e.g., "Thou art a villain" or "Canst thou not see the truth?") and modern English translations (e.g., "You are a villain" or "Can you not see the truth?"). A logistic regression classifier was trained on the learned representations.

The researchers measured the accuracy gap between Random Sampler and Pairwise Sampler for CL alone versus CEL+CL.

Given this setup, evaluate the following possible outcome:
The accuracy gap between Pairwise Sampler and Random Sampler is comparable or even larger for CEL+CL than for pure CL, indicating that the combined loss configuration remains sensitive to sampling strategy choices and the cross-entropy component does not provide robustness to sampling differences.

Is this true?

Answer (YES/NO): YES